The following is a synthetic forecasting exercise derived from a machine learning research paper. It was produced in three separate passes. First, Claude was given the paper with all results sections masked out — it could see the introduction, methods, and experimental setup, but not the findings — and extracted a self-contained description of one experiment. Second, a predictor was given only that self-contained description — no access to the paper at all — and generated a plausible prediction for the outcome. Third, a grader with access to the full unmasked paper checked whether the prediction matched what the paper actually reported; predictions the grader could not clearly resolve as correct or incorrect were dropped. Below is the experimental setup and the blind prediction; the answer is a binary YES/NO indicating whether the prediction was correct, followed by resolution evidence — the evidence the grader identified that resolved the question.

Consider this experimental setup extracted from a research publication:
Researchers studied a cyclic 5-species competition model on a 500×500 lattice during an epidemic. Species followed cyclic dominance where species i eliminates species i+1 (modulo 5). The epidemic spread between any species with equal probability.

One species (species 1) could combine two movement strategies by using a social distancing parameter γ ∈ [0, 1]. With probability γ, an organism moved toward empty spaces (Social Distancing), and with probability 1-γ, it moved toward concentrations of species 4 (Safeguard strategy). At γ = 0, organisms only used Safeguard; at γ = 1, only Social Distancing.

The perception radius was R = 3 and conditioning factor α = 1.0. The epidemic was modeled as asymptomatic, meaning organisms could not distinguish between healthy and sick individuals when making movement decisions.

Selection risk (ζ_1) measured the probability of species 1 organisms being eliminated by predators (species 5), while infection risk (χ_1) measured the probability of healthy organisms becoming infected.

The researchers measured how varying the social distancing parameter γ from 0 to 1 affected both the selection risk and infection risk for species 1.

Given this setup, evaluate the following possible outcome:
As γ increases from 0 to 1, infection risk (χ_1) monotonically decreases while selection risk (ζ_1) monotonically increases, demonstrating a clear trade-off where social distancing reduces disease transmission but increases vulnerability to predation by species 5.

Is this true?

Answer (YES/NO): YES